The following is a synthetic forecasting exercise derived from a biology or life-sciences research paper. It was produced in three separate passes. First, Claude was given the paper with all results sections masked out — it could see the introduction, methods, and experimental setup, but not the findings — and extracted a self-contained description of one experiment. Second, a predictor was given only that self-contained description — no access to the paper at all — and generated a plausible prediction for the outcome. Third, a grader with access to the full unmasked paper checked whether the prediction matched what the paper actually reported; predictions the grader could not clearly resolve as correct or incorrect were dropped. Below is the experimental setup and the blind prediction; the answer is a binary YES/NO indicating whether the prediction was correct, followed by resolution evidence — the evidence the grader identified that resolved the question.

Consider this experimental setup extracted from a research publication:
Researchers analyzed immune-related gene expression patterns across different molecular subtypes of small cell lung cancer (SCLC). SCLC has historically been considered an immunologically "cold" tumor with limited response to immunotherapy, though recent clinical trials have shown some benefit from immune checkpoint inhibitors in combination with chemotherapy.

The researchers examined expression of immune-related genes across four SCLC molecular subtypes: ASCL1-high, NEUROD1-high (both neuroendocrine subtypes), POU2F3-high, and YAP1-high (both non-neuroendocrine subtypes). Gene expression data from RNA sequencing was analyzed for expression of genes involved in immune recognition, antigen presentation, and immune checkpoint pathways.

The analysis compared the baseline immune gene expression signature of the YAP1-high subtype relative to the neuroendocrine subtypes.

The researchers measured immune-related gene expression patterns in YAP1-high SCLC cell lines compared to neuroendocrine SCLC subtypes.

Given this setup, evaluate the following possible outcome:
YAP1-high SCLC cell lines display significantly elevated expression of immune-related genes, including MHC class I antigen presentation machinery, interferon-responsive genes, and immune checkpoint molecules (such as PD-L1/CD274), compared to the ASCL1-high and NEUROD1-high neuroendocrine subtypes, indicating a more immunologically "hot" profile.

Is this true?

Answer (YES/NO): YES